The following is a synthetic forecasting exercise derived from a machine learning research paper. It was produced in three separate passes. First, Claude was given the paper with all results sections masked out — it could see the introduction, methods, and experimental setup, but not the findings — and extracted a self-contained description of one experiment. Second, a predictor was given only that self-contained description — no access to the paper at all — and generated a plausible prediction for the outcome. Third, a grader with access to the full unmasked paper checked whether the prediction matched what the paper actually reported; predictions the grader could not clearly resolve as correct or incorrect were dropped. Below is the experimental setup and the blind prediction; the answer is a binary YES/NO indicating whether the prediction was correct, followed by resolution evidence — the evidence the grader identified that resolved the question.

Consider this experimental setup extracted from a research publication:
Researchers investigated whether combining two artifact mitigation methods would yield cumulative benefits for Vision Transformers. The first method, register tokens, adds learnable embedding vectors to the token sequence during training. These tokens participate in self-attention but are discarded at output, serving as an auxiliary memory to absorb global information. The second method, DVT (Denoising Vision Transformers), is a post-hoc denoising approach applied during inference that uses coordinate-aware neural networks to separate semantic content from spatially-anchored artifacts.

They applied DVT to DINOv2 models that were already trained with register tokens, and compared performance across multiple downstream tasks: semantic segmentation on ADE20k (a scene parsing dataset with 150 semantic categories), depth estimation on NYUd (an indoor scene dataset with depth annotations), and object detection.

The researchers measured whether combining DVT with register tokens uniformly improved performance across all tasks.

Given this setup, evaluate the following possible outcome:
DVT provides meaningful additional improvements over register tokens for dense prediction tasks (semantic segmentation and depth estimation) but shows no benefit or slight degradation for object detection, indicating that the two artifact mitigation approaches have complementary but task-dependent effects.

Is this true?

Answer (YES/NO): NO